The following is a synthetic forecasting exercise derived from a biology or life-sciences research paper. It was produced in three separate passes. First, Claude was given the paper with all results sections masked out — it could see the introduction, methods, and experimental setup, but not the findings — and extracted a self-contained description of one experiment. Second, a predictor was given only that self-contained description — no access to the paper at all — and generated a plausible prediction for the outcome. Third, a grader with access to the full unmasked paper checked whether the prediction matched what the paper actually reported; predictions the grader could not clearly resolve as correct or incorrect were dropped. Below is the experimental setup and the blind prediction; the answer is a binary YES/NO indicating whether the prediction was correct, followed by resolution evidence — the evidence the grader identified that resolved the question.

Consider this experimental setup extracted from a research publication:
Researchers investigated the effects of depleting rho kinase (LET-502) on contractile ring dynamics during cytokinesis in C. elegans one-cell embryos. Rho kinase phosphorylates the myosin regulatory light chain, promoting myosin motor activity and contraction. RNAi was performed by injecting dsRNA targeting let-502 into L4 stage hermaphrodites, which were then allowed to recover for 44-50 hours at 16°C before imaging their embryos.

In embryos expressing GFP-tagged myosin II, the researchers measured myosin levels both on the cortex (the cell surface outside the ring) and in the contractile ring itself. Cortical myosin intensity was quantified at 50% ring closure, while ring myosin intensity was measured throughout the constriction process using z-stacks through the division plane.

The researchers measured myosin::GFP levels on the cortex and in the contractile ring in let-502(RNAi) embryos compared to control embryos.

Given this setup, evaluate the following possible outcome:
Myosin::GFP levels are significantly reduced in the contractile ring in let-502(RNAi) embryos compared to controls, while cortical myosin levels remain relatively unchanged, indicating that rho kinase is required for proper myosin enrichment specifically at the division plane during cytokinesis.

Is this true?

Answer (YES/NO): NO